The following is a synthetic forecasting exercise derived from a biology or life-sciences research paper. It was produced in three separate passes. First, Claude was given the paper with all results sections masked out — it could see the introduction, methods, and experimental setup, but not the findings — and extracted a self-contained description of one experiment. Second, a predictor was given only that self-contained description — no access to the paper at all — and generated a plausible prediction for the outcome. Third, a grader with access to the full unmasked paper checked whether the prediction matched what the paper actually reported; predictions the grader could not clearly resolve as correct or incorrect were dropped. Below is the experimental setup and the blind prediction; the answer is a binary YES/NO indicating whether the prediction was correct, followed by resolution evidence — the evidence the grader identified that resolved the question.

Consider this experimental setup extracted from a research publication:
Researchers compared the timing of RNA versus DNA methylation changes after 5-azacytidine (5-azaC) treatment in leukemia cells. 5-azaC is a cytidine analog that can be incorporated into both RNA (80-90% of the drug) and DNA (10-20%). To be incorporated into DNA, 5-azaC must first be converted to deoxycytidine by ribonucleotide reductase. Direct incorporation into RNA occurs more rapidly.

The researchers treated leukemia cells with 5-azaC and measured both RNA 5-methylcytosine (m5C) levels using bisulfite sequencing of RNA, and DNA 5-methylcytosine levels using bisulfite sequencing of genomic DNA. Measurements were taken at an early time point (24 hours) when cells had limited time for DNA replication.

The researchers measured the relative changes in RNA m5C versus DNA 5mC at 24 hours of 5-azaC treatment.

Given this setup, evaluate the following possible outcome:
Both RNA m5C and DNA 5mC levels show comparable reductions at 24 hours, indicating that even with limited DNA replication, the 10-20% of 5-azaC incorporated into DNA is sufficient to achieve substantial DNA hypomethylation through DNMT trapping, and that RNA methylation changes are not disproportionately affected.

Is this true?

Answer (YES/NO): NO